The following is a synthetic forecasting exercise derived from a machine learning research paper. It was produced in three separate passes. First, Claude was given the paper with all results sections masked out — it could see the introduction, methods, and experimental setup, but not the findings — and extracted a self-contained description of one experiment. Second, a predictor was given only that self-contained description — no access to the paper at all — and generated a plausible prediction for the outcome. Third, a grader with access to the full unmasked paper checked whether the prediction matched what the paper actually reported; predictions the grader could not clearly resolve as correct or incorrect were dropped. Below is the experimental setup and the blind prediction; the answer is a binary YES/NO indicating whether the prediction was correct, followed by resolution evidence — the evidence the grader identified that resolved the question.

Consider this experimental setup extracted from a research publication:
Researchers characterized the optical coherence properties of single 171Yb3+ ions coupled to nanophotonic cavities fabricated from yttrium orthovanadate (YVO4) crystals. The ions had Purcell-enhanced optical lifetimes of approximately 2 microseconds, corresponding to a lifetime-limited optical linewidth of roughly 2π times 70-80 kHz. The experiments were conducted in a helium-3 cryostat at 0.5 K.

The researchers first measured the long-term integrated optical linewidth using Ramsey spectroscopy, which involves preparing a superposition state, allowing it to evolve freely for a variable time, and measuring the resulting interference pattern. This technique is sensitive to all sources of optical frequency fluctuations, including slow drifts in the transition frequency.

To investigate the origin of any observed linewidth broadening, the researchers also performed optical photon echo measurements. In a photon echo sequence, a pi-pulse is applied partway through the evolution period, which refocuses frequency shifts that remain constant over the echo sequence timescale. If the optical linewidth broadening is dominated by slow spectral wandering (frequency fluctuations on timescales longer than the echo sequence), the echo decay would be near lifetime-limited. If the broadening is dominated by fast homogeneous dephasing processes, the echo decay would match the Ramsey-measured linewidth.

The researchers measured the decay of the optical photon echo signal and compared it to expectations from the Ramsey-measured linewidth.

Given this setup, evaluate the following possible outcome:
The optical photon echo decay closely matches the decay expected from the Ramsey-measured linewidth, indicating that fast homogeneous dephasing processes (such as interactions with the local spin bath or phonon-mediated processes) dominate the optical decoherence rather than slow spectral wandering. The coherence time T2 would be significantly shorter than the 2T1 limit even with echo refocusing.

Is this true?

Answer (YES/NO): NO